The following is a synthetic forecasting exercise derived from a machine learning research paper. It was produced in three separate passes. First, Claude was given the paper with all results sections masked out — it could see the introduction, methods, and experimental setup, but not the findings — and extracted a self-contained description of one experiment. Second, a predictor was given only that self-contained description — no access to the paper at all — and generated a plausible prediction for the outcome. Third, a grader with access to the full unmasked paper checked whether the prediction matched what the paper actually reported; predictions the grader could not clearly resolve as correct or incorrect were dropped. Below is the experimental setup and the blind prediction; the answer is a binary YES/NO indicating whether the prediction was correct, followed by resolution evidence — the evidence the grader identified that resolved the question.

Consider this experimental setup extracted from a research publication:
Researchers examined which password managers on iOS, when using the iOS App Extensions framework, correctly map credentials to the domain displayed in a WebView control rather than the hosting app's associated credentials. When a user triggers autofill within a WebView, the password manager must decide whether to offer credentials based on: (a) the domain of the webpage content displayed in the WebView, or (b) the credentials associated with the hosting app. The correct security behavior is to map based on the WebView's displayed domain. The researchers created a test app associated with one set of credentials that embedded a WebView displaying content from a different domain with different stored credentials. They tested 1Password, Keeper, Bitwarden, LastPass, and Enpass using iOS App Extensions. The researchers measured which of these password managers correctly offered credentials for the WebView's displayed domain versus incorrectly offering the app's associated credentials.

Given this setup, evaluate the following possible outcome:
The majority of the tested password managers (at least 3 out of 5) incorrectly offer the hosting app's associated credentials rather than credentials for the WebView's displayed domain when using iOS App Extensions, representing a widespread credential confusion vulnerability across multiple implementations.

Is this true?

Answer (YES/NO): YES